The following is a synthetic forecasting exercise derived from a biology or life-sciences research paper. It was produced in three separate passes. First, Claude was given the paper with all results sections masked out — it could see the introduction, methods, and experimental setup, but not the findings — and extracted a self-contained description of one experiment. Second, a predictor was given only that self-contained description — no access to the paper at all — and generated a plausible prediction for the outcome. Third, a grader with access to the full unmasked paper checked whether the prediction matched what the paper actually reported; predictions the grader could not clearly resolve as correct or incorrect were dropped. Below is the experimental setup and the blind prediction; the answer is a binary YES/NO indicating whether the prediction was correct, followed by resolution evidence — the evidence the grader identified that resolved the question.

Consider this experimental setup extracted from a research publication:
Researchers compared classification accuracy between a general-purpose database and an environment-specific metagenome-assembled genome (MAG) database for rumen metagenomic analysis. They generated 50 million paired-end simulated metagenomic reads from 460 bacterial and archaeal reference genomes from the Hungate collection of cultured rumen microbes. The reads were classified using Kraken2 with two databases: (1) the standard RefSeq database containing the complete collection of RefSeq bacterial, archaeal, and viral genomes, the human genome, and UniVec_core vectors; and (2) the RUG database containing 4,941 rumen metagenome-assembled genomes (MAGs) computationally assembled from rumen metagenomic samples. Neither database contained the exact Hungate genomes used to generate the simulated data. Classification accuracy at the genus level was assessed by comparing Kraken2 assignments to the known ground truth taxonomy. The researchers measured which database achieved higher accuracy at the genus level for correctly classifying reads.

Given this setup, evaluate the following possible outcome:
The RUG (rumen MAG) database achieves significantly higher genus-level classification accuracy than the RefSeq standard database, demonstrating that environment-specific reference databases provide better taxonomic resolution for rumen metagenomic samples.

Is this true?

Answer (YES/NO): NO